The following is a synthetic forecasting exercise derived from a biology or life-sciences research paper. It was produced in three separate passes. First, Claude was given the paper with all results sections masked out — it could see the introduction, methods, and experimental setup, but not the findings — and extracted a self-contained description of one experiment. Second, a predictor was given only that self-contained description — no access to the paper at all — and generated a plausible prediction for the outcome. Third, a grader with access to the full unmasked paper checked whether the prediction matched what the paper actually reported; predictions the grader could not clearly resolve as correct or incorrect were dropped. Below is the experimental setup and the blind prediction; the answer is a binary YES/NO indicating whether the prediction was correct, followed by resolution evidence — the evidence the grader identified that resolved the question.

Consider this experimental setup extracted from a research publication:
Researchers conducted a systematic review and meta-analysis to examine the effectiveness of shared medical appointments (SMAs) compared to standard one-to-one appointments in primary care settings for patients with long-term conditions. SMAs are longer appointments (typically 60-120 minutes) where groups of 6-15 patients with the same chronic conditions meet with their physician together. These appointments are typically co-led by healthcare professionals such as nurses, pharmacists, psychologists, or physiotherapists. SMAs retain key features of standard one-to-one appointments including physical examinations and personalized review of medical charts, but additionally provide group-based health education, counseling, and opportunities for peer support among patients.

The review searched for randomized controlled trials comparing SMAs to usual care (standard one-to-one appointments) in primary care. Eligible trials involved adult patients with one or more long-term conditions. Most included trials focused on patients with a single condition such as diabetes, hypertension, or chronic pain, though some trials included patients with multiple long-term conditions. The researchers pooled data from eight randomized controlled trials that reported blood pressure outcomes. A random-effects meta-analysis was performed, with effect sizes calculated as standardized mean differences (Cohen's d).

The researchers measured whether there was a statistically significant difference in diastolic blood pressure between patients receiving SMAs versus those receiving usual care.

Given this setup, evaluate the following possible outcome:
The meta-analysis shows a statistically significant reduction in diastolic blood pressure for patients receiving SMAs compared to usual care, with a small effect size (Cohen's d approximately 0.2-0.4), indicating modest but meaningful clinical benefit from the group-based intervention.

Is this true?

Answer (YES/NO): NO